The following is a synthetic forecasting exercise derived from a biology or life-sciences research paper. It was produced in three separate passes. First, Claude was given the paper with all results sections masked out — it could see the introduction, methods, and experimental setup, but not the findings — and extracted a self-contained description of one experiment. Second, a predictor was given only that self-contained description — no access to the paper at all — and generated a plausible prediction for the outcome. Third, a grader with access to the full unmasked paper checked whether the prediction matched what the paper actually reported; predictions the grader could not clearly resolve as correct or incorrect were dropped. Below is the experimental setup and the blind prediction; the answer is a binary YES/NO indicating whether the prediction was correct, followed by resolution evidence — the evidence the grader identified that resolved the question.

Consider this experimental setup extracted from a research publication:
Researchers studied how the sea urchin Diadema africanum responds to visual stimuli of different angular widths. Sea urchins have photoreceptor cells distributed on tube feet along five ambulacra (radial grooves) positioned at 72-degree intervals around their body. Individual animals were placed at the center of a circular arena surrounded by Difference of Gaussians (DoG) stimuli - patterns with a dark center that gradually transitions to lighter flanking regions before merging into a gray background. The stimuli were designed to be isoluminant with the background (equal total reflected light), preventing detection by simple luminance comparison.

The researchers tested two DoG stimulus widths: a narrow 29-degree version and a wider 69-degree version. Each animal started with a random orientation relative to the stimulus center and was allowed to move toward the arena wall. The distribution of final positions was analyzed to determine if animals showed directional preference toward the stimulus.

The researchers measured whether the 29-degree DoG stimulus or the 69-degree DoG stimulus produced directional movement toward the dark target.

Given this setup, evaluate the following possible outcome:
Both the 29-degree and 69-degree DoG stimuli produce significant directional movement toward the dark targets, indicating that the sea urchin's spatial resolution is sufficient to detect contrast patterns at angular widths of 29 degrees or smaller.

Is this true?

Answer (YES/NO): NO